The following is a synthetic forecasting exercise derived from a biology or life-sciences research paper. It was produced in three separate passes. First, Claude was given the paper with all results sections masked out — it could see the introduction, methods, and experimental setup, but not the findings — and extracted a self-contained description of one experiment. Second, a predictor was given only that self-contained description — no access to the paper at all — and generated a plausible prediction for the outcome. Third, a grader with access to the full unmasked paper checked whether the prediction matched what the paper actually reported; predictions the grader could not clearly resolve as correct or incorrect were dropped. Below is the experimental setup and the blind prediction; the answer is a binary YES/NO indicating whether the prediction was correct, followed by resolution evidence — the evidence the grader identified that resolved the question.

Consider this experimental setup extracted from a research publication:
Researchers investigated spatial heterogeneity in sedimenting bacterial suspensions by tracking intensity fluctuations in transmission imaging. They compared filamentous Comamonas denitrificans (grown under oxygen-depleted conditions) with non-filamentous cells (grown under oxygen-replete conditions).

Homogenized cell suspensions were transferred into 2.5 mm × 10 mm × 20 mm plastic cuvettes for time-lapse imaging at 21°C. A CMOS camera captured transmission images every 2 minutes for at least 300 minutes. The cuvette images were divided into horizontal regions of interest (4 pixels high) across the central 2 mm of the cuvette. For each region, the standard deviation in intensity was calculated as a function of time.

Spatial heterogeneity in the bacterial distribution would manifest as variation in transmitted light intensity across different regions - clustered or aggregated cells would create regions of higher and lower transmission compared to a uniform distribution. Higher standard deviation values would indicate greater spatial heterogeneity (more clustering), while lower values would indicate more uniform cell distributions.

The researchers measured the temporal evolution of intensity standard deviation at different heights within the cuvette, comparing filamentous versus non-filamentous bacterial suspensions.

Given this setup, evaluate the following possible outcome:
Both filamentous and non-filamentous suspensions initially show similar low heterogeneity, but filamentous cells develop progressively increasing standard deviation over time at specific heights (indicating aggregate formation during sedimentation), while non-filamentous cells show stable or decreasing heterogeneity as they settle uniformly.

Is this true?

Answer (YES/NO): NO